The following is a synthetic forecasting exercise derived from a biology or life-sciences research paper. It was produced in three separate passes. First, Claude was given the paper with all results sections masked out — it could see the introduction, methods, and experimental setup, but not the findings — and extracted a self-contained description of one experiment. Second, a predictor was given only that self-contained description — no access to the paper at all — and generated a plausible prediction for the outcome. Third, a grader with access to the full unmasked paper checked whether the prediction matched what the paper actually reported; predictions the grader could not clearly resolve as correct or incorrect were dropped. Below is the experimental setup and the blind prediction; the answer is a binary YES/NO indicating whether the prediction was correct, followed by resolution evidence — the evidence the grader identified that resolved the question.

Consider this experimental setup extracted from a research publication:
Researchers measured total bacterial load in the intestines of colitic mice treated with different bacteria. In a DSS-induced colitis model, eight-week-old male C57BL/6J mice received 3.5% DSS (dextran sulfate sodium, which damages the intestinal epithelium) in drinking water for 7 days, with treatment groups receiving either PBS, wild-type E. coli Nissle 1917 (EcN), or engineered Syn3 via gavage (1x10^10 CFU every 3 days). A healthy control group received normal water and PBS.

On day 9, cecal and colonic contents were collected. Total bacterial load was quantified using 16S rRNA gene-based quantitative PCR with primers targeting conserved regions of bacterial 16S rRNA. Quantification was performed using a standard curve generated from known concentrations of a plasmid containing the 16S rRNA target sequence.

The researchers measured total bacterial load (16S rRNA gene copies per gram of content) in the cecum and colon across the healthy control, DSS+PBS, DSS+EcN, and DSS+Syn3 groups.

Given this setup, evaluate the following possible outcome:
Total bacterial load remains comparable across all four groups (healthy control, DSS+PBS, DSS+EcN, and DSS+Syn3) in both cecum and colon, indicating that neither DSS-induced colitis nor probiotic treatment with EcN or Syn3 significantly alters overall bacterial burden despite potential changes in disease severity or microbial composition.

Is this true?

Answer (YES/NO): YES